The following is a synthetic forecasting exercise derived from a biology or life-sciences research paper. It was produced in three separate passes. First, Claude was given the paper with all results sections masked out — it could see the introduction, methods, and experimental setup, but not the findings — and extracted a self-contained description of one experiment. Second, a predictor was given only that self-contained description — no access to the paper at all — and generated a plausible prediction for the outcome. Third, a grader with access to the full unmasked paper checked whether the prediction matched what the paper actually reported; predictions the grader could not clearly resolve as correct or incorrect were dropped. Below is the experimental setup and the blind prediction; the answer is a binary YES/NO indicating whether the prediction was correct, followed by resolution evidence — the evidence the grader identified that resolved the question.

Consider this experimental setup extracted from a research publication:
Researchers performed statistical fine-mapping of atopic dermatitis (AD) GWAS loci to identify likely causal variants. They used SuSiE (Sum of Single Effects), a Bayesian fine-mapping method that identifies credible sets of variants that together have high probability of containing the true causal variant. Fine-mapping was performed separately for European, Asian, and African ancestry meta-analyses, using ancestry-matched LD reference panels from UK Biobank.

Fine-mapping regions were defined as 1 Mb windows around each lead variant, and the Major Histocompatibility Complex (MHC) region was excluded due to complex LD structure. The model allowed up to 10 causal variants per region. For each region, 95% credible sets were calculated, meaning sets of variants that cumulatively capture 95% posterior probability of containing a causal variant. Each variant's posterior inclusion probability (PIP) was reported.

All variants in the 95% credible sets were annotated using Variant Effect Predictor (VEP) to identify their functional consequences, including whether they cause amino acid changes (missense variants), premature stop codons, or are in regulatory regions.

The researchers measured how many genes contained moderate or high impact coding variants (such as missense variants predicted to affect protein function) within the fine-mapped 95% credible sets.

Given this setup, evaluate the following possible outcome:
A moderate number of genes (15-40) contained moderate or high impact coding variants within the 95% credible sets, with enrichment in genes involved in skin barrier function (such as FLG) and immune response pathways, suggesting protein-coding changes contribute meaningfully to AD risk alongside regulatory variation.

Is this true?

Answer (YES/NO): NO